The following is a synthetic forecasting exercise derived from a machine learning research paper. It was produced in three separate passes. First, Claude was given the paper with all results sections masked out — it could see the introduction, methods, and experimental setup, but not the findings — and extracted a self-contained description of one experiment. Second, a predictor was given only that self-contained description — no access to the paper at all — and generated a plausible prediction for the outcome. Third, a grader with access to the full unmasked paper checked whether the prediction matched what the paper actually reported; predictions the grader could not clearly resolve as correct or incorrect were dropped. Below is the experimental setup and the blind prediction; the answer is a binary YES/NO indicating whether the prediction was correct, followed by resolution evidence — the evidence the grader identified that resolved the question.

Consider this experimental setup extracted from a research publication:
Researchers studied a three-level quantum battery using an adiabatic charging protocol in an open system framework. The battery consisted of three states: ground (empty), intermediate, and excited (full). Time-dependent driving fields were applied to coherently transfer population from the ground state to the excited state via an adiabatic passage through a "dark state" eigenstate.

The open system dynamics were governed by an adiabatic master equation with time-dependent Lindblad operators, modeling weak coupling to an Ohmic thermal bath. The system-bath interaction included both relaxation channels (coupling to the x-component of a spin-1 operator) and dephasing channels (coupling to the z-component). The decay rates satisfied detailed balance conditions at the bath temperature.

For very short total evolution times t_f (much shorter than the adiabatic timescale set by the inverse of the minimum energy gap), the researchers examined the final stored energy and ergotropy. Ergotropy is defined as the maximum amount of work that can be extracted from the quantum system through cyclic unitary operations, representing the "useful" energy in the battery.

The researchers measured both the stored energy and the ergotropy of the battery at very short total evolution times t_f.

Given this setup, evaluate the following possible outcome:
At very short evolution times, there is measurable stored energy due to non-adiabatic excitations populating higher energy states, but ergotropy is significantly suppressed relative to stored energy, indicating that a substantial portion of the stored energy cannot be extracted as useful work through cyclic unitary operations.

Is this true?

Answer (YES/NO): NO